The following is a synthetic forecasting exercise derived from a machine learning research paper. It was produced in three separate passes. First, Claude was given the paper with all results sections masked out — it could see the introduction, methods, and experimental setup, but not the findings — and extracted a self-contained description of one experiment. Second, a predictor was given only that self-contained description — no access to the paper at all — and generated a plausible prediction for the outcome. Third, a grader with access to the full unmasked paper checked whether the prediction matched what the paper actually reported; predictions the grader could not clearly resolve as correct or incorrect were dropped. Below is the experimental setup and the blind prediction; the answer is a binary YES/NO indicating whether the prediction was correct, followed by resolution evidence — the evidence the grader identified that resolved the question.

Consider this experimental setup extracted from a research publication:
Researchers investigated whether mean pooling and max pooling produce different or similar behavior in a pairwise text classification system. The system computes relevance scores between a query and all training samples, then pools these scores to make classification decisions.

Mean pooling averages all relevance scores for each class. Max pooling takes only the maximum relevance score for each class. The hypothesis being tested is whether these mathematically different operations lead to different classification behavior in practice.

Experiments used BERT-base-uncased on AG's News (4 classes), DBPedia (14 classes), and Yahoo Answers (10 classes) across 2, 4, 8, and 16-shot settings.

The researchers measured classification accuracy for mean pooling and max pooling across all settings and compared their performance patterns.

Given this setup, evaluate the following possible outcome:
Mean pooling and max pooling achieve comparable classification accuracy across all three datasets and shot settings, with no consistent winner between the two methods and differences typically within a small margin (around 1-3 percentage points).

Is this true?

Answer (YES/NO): YES